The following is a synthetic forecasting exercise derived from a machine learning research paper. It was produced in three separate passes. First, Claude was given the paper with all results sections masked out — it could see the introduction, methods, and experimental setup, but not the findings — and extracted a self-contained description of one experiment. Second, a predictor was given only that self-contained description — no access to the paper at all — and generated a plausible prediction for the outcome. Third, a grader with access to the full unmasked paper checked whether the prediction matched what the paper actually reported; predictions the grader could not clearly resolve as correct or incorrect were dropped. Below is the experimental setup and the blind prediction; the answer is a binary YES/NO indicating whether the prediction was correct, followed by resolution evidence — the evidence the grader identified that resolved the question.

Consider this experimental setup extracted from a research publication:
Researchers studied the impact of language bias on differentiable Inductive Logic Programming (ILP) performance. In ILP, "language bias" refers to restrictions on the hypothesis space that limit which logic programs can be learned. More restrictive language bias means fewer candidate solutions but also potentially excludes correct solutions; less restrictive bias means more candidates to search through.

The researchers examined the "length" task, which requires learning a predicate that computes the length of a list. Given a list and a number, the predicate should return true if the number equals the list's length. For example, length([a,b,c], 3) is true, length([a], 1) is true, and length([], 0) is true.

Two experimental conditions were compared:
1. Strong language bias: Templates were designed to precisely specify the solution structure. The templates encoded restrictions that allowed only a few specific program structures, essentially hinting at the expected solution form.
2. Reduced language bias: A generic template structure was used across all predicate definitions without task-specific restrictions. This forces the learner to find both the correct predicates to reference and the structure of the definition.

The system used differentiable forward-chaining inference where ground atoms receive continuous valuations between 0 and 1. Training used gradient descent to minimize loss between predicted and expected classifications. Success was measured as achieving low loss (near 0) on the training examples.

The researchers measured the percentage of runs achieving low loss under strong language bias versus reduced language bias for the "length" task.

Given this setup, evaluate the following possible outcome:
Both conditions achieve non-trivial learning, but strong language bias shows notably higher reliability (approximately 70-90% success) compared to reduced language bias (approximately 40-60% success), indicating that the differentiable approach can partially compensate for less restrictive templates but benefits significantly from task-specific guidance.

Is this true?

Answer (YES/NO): NO